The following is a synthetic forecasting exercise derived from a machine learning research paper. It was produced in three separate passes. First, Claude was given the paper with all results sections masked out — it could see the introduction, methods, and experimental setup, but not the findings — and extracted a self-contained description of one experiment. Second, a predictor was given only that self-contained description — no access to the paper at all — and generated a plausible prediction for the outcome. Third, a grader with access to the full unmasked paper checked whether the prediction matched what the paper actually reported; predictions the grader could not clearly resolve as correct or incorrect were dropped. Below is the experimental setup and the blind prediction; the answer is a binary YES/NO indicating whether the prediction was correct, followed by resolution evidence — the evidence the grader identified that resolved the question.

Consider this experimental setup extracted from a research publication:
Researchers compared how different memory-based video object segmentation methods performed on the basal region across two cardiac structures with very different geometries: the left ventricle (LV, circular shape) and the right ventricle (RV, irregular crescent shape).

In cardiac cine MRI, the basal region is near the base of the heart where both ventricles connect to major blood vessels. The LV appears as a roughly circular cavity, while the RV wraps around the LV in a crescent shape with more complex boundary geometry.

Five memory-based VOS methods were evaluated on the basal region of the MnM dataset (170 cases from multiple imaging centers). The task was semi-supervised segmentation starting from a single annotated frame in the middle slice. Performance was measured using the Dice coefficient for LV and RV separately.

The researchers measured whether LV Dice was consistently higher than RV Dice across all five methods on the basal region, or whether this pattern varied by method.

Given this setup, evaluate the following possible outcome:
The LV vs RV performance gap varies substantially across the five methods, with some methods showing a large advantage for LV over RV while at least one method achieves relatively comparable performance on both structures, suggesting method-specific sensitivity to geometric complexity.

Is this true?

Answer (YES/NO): NO